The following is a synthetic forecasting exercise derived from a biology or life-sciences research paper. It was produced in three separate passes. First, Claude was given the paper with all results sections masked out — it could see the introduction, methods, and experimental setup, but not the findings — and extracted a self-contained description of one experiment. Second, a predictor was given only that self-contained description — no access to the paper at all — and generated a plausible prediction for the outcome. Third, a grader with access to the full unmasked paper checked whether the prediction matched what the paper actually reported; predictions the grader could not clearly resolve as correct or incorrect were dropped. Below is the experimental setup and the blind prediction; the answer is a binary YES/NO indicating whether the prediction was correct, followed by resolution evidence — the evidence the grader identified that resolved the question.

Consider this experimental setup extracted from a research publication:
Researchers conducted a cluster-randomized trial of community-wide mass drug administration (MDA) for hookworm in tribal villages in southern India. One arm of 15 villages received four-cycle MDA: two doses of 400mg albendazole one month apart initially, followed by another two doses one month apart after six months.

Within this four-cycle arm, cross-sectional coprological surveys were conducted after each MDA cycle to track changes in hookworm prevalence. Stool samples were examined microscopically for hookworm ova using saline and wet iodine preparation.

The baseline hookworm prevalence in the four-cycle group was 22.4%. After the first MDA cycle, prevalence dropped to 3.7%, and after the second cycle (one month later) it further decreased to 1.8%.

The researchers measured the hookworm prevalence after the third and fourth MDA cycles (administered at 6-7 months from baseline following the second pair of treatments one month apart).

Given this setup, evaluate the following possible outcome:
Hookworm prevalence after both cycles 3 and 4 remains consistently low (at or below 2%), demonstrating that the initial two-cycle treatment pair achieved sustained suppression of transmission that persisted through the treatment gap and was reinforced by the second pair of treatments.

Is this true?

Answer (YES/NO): YES